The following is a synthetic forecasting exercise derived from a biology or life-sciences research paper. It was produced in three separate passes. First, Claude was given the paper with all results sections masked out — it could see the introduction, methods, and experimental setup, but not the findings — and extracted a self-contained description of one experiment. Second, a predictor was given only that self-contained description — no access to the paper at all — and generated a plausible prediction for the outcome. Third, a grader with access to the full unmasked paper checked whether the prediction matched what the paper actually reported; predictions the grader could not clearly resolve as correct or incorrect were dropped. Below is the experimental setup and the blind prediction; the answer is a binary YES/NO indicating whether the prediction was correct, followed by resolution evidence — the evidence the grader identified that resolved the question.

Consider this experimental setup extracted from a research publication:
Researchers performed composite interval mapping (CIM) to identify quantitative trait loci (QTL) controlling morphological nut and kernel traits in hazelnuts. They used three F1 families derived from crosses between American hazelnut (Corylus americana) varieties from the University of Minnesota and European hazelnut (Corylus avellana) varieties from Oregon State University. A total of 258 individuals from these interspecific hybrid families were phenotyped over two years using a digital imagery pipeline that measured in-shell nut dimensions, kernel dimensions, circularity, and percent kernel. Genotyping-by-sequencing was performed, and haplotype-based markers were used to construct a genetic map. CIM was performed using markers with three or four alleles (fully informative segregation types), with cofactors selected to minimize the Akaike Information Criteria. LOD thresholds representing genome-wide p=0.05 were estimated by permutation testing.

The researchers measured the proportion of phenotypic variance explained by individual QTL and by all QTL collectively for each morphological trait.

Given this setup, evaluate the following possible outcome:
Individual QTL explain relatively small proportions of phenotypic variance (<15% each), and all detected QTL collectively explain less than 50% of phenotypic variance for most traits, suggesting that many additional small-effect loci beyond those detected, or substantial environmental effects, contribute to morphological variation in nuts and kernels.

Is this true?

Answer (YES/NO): YES